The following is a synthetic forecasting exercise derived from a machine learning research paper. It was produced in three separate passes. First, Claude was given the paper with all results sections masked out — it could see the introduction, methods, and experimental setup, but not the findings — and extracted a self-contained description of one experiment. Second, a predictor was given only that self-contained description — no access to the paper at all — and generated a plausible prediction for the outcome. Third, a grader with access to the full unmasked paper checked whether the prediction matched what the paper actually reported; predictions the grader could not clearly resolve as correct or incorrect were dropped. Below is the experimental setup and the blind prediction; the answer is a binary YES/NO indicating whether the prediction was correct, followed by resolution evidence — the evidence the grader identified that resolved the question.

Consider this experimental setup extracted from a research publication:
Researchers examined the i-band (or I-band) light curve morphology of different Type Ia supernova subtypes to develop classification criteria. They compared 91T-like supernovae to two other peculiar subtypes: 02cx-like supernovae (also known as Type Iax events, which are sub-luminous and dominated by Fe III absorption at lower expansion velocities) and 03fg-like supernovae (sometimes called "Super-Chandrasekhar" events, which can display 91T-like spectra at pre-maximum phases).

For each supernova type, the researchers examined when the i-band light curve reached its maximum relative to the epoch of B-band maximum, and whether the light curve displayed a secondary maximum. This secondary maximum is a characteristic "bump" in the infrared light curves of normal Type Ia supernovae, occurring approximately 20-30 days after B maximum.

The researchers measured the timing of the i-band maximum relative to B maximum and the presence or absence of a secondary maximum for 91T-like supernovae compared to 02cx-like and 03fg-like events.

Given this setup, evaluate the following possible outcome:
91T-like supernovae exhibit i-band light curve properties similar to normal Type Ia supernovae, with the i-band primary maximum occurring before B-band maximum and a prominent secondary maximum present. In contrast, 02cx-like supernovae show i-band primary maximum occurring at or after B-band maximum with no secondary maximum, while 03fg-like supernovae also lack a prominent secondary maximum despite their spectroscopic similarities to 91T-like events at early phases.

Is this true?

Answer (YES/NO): YES